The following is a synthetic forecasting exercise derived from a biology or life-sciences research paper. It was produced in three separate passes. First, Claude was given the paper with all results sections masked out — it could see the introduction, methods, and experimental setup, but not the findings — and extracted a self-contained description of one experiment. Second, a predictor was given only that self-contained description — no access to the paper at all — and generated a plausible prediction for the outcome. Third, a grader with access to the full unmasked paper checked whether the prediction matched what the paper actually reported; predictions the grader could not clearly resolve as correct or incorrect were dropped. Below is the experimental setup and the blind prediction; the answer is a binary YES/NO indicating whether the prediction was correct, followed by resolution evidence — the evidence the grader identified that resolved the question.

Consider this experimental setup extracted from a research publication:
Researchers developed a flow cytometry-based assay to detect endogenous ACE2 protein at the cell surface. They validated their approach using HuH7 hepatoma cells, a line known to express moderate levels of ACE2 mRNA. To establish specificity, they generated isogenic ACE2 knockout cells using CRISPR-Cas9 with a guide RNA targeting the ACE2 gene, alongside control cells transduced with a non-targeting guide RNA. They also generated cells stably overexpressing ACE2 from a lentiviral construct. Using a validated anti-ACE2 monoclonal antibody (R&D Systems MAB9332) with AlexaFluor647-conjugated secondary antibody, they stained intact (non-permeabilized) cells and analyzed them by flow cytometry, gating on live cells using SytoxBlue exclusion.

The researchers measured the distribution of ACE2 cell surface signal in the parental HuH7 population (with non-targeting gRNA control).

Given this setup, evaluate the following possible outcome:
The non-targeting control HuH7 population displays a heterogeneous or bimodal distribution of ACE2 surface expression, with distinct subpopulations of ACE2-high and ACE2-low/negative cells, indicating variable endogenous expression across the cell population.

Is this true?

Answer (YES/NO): YES